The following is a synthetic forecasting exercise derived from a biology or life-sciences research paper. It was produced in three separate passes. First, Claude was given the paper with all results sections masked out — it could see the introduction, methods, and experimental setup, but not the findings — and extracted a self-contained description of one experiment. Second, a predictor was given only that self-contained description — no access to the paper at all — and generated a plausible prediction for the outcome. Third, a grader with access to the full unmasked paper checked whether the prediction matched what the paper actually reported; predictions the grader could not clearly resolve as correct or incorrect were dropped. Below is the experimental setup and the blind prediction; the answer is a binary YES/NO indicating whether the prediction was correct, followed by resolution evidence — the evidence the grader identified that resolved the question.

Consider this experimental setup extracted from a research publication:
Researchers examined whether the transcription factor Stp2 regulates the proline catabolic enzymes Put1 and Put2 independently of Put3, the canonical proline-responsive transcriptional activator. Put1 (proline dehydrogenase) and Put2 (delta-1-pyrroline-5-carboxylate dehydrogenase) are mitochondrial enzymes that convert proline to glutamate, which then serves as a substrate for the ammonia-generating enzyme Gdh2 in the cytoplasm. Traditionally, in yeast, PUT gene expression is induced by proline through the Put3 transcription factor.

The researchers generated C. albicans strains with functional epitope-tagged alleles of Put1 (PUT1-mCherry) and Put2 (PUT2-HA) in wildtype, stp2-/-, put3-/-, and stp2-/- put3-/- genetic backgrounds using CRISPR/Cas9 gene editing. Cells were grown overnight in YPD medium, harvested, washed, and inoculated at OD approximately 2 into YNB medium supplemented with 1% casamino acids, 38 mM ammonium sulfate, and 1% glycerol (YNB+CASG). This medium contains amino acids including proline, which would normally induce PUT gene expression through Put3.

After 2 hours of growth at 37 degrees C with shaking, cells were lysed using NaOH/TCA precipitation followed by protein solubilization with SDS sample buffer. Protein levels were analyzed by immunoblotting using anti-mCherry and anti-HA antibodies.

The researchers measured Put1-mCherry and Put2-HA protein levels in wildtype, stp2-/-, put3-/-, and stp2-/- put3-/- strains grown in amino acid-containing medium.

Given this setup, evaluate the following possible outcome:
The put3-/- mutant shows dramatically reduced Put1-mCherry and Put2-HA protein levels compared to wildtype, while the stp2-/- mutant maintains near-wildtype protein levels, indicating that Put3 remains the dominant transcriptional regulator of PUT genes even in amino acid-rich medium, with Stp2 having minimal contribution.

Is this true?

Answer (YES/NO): NO